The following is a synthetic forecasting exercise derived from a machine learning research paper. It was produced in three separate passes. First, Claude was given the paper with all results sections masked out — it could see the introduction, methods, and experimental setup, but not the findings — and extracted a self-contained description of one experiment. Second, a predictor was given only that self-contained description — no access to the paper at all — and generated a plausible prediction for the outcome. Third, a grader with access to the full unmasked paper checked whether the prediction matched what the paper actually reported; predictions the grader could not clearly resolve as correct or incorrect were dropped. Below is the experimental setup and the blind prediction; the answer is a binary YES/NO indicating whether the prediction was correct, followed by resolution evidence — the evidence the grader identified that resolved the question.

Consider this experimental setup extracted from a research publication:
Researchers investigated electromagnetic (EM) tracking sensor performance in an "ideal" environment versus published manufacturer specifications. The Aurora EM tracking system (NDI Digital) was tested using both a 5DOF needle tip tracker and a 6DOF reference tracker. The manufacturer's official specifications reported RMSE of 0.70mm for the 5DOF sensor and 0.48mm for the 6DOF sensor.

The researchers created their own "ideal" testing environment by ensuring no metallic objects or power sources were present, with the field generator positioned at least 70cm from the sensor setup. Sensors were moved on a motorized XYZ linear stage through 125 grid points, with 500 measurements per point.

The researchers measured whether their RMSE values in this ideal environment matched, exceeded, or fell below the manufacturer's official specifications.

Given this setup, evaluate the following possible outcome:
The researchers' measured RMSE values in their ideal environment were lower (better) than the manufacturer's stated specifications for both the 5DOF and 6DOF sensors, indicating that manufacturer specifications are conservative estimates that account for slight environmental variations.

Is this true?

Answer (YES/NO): NO